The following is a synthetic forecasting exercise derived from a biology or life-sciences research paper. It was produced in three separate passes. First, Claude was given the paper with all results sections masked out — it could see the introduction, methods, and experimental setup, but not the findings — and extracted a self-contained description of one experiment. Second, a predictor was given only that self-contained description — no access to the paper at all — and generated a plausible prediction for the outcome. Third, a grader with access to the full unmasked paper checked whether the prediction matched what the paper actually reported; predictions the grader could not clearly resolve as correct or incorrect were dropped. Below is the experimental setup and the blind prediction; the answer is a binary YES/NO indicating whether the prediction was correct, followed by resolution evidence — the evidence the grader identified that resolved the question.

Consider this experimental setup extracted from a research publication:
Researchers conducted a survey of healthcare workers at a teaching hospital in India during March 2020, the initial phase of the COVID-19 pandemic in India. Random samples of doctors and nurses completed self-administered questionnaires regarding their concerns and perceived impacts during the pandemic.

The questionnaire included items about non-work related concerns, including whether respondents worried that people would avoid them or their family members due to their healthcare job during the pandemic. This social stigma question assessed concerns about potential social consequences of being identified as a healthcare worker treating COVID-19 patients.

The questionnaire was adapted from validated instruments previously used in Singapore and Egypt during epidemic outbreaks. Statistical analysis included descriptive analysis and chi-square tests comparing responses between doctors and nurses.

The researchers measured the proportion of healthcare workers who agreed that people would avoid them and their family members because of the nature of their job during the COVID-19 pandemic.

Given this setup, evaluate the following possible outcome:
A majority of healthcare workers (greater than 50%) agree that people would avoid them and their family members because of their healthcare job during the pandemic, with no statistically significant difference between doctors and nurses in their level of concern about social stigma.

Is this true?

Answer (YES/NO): NO